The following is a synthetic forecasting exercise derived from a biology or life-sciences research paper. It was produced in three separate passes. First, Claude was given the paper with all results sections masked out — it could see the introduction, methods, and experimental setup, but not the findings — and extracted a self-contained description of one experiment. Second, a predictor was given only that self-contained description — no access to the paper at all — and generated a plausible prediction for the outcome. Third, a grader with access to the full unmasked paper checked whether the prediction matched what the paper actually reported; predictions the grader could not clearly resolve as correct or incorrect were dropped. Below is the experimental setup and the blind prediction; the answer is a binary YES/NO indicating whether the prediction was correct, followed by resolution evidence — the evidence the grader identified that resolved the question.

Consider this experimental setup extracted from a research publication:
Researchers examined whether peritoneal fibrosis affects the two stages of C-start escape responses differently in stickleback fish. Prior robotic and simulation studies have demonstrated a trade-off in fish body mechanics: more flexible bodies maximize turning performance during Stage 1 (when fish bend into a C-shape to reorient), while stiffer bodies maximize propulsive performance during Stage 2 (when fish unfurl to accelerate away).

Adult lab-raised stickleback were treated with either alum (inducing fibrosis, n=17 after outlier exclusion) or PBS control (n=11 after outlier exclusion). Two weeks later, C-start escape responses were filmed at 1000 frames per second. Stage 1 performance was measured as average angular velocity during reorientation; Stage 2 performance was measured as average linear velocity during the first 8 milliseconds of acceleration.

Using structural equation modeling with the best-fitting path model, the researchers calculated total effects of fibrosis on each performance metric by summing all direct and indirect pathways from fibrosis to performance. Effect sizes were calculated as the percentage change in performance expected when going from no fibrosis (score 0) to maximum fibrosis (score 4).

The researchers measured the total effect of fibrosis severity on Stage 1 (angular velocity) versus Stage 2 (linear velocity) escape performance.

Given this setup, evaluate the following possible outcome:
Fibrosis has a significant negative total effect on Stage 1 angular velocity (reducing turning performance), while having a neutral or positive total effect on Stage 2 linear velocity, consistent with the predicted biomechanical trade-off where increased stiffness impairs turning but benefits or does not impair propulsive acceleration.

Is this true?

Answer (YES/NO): NO